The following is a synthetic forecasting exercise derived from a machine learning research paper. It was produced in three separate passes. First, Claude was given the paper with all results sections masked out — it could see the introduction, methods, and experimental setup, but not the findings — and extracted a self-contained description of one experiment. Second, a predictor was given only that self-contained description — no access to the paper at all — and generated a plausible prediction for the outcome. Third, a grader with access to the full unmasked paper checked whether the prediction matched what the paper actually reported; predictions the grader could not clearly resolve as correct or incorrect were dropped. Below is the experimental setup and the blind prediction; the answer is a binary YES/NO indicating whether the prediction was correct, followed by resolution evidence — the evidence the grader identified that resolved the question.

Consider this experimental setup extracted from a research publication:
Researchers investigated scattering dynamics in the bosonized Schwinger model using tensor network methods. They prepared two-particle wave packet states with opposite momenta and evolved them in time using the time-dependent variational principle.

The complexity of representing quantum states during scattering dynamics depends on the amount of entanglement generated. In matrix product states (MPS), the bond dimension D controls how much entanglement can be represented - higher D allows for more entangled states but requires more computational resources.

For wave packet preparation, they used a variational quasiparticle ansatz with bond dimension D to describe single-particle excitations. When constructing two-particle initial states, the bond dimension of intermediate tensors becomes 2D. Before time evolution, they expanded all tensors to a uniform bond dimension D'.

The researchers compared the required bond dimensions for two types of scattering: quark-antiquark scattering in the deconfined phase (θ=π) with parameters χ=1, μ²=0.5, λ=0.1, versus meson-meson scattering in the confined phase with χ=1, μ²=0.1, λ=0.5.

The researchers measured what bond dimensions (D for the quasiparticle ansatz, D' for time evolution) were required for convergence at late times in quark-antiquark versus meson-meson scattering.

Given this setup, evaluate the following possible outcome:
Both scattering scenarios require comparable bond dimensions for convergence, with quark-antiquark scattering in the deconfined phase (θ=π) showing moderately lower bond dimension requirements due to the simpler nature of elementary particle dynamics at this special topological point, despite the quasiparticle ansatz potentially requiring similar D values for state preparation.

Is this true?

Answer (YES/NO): NO